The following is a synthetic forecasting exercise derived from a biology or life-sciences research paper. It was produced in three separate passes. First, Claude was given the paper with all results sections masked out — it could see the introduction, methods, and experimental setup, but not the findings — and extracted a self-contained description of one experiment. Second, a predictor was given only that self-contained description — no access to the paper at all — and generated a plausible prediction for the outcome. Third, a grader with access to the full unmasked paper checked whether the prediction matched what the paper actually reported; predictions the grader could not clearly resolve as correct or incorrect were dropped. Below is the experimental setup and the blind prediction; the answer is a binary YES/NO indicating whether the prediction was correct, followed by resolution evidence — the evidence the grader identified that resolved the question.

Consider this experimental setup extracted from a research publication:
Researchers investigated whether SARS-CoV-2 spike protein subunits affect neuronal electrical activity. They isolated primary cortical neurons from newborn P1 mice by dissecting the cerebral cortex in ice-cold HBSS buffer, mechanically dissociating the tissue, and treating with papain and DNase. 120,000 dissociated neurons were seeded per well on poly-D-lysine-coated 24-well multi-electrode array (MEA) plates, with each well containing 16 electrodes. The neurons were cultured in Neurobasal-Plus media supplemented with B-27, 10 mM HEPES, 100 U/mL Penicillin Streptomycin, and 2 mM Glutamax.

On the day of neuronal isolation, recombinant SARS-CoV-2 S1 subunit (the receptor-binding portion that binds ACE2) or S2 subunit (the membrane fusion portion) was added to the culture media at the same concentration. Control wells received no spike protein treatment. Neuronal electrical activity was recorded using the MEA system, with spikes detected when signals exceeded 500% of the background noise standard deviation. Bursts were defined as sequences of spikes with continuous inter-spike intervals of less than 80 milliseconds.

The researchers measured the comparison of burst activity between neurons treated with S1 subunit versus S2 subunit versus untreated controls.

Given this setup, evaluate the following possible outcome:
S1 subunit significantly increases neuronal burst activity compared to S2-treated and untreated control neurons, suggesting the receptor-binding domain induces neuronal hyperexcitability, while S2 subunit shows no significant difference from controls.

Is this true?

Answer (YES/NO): NO